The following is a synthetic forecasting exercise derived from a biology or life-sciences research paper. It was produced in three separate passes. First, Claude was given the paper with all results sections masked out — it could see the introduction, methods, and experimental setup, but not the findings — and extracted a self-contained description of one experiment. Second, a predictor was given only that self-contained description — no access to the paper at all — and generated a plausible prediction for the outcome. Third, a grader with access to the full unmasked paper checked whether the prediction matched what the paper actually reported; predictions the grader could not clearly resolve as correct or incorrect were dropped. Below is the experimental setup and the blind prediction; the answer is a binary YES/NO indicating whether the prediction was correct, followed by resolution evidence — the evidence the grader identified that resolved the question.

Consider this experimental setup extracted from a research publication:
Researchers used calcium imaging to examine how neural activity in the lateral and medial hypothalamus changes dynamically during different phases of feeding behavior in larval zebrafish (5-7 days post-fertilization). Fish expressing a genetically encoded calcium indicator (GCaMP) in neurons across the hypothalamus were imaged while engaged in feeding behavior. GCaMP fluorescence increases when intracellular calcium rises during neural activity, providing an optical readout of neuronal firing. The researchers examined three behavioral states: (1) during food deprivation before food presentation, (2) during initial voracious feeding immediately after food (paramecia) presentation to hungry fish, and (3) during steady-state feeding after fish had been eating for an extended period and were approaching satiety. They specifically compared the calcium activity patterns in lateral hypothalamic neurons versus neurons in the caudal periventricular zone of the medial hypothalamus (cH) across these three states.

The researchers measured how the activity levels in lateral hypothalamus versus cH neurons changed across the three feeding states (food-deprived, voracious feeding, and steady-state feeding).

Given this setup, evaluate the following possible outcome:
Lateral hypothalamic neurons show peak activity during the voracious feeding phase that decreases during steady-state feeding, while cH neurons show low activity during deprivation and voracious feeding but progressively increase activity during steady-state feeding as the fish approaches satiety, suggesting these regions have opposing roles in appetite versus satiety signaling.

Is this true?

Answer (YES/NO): NO